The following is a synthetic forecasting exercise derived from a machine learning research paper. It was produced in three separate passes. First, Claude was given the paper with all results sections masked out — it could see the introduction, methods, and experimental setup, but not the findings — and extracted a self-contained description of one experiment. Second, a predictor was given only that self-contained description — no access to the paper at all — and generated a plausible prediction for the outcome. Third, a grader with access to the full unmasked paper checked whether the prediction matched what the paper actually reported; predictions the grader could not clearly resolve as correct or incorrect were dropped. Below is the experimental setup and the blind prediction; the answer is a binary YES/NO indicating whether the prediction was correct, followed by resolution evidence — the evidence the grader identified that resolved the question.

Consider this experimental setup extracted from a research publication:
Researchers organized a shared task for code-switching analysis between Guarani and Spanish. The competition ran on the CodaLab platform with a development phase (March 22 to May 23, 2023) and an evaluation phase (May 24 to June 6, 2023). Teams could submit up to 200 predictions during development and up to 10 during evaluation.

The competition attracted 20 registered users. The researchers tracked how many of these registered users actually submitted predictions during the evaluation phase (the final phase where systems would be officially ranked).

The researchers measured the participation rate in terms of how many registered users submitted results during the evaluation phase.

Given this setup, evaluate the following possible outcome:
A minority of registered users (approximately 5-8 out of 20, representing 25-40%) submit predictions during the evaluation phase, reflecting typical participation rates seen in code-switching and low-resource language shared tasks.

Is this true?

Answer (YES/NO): NO